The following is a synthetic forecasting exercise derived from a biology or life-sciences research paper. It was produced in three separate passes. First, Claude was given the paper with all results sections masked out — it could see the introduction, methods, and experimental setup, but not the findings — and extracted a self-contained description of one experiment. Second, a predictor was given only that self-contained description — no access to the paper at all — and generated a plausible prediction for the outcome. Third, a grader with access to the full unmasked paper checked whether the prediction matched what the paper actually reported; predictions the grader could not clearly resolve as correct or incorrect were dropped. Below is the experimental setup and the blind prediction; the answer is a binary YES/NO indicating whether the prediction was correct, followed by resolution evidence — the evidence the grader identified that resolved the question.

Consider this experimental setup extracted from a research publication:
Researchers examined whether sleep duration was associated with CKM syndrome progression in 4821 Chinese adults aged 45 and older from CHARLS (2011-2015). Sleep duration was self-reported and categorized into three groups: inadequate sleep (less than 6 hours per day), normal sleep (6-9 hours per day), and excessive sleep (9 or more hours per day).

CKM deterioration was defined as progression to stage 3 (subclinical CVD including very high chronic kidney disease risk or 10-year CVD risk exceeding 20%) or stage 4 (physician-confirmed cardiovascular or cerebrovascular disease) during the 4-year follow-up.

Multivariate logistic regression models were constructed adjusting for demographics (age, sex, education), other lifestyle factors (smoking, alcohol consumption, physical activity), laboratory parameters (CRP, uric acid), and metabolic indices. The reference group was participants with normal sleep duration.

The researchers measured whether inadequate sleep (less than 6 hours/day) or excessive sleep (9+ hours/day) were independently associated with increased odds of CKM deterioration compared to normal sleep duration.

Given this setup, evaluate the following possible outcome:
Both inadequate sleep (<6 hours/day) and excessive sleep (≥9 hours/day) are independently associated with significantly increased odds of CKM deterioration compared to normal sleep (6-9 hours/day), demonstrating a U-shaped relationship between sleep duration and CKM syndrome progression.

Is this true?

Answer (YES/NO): NO